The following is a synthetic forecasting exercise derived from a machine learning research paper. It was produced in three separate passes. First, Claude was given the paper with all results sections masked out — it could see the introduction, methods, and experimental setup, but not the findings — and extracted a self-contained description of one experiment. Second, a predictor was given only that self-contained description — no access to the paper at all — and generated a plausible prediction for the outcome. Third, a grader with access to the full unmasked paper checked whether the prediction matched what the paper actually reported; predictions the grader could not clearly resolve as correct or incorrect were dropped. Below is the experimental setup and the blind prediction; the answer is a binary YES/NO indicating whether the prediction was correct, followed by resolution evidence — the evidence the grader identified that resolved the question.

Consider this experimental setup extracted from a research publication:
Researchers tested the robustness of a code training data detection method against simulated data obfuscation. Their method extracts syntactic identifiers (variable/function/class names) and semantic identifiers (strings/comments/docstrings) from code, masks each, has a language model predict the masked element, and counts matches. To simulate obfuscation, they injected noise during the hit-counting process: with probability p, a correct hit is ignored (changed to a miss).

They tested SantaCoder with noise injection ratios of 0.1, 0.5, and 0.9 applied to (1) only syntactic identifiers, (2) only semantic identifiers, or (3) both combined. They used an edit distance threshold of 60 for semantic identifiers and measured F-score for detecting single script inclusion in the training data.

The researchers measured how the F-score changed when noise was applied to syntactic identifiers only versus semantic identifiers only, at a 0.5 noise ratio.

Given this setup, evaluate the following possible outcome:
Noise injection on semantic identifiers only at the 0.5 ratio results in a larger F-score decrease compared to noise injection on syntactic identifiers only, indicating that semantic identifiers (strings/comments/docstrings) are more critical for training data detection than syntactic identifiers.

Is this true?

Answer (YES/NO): NO